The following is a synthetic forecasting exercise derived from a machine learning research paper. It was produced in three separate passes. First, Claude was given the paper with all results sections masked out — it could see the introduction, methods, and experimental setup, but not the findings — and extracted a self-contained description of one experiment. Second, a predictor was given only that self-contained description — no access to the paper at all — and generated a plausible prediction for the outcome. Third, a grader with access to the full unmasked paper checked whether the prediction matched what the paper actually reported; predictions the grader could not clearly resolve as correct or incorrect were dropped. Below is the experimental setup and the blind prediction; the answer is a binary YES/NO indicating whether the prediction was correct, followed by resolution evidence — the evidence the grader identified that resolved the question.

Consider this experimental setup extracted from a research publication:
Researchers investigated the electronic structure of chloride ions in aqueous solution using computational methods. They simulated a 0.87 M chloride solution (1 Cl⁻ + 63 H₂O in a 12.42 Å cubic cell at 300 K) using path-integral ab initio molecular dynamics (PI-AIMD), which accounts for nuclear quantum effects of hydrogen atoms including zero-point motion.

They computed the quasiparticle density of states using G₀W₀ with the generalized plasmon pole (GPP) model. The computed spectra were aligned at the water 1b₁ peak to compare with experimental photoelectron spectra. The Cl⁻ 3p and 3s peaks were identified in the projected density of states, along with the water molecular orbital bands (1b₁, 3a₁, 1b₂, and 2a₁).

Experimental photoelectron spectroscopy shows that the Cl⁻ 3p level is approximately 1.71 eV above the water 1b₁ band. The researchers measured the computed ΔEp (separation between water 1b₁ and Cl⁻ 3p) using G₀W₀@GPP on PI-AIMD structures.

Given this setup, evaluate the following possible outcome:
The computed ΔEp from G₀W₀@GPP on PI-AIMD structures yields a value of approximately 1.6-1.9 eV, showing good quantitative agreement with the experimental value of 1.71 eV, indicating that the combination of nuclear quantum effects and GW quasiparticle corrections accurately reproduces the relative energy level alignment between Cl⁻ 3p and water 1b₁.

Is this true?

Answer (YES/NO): NO